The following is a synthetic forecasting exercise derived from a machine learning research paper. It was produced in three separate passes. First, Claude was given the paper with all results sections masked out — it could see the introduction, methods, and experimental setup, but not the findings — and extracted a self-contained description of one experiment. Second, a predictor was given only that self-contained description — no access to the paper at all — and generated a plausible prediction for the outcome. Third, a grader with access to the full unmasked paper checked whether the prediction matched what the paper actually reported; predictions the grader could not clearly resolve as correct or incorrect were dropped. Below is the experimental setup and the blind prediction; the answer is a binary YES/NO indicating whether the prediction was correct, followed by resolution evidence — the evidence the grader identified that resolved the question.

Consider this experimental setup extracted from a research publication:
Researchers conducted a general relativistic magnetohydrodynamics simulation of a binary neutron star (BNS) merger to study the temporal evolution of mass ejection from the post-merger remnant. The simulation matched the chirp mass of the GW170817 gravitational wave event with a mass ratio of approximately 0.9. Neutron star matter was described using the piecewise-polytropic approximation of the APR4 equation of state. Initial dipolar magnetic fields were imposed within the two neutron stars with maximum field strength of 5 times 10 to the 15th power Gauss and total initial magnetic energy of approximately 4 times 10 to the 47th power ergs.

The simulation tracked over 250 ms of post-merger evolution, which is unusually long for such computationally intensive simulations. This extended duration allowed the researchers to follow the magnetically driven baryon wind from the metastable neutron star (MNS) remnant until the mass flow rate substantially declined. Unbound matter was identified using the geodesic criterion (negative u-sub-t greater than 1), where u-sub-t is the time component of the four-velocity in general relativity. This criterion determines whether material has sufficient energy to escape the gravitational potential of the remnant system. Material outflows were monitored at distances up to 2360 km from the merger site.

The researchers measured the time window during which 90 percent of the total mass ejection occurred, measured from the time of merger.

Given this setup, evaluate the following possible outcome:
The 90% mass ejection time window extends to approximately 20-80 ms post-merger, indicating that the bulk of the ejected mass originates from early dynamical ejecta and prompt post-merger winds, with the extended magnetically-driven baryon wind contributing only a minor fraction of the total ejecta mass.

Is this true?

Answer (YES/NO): NO